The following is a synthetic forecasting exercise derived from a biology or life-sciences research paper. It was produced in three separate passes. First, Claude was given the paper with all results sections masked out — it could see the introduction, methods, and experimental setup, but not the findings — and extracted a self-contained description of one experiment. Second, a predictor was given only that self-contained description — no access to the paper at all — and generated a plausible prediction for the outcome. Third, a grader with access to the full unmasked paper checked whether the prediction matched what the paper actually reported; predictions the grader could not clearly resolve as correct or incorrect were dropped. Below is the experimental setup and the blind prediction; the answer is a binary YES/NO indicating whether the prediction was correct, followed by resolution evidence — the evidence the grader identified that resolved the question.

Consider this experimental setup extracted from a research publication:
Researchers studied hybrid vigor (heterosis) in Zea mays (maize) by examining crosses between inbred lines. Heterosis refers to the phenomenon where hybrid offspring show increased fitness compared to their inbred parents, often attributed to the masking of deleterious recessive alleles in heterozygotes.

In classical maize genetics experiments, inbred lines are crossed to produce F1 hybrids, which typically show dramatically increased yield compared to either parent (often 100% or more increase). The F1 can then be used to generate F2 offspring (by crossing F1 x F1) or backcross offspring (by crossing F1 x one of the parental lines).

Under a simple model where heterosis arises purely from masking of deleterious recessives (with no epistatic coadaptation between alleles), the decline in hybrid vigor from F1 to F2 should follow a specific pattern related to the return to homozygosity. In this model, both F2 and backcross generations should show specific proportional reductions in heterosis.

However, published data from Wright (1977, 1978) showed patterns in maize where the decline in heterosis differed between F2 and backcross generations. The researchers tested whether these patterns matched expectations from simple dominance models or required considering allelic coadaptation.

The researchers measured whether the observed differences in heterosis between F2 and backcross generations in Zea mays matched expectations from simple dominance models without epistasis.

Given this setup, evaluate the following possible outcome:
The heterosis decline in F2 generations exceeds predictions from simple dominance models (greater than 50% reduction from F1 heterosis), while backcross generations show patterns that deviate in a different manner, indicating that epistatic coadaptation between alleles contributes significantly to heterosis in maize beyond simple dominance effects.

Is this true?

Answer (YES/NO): NO